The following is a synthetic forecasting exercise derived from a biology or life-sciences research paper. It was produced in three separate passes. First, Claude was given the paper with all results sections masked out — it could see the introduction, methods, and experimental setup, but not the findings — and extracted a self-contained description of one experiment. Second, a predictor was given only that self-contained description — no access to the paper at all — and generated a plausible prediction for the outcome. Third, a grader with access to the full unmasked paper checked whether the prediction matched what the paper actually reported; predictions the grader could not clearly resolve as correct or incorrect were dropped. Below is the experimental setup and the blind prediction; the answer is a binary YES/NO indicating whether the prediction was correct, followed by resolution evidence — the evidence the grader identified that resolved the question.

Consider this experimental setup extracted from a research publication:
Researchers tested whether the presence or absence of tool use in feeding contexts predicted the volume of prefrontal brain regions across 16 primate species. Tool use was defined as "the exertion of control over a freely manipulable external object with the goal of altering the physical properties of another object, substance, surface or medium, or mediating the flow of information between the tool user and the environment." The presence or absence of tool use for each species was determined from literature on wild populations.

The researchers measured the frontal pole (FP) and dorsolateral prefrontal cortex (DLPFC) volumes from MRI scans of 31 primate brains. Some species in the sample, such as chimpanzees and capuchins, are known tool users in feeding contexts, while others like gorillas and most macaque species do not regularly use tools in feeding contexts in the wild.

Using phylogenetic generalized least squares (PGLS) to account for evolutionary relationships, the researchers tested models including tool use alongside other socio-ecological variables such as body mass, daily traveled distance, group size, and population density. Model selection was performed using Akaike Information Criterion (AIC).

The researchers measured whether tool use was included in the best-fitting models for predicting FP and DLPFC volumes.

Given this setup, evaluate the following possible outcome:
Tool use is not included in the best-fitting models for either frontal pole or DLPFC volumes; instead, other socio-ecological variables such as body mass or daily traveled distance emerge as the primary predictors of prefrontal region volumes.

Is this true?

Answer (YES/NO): YES